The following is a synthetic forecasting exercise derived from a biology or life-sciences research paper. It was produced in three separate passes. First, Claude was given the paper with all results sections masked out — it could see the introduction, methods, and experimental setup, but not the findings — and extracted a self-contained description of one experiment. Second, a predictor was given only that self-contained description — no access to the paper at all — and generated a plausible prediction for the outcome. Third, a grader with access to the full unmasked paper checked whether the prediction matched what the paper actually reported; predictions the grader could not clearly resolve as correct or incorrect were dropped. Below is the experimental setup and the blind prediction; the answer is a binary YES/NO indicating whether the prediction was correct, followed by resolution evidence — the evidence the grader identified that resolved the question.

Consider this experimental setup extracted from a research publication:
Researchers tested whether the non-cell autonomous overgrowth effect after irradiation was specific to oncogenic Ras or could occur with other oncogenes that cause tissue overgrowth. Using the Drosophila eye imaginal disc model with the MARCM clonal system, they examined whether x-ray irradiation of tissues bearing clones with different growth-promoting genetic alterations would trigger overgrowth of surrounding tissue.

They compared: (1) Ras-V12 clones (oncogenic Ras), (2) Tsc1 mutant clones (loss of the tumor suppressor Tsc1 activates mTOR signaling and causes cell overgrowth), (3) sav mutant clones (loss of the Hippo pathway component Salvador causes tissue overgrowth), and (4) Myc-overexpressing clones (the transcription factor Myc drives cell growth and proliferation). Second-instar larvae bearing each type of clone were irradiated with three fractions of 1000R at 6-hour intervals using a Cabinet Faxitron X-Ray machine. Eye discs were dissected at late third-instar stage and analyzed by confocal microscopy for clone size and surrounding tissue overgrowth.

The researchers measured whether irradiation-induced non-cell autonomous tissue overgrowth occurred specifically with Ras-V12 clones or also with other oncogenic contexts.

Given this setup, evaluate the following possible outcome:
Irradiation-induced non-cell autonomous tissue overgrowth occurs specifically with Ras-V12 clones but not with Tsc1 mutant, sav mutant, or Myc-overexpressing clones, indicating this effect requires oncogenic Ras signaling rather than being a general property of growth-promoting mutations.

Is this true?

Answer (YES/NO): YES